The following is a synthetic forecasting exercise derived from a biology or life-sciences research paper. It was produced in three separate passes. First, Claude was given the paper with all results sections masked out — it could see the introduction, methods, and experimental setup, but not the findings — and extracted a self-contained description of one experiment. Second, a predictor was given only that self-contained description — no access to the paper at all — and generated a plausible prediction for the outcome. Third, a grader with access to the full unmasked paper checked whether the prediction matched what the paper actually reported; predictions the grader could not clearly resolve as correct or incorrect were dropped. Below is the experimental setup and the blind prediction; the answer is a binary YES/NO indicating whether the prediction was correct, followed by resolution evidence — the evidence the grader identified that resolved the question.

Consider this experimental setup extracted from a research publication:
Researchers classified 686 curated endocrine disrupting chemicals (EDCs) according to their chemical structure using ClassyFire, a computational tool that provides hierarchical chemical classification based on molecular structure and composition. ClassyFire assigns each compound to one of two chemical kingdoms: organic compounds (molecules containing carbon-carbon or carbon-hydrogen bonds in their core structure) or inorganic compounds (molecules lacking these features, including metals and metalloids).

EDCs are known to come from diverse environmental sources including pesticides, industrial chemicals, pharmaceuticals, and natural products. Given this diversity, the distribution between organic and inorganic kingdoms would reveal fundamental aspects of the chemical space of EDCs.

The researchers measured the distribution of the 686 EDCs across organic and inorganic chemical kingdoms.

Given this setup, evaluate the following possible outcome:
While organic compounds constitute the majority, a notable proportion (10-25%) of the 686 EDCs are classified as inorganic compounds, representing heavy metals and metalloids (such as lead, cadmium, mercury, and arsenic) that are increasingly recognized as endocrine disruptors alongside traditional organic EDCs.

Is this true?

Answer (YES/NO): NO